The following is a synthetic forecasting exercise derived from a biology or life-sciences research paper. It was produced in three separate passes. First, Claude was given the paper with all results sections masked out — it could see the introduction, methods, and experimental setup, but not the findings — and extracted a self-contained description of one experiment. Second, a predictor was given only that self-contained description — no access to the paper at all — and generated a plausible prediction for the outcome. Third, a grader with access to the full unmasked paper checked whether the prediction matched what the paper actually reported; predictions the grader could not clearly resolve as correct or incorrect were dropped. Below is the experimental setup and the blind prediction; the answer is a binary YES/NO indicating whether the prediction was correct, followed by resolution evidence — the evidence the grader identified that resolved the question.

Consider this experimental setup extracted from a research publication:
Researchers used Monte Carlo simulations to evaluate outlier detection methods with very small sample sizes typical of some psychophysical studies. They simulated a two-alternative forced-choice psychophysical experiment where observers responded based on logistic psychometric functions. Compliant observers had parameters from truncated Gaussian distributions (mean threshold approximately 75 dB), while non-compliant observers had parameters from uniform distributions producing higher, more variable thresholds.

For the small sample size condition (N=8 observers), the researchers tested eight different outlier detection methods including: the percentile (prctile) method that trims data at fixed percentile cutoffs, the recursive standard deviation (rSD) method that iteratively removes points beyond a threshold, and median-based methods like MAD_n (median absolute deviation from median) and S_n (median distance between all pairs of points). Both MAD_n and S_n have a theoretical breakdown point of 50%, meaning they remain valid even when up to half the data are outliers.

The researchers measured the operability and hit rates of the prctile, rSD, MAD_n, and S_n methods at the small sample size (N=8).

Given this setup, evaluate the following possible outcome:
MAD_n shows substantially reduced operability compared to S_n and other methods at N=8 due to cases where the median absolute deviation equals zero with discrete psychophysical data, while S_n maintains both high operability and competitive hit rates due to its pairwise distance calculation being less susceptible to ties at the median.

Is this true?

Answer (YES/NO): NO